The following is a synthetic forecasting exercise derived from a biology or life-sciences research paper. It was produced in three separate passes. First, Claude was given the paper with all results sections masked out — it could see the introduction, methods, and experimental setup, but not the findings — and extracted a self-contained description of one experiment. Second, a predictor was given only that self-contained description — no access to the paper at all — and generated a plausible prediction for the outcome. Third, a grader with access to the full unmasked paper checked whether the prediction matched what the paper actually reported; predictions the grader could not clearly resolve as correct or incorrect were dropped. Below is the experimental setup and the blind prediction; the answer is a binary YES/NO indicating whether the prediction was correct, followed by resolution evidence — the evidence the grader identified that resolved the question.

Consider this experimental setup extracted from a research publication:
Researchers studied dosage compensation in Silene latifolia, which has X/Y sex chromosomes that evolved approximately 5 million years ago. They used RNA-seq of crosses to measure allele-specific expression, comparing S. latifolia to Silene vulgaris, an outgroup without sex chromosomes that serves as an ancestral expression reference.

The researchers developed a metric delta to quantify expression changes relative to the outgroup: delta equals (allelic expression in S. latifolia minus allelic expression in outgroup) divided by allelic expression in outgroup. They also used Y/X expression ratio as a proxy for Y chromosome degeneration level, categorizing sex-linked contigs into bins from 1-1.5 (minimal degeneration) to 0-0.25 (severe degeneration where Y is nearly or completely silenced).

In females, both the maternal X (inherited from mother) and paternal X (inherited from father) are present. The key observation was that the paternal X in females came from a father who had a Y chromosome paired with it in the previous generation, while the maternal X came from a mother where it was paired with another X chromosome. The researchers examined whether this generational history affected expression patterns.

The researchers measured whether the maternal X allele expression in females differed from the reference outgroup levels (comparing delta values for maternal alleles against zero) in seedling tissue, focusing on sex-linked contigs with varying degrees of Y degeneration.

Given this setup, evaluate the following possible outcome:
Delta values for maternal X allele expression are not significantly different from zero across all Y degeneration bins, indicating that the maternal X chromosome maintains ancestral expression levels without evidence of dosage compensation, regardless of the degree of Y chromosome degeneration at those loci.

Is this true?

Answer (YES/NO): NO